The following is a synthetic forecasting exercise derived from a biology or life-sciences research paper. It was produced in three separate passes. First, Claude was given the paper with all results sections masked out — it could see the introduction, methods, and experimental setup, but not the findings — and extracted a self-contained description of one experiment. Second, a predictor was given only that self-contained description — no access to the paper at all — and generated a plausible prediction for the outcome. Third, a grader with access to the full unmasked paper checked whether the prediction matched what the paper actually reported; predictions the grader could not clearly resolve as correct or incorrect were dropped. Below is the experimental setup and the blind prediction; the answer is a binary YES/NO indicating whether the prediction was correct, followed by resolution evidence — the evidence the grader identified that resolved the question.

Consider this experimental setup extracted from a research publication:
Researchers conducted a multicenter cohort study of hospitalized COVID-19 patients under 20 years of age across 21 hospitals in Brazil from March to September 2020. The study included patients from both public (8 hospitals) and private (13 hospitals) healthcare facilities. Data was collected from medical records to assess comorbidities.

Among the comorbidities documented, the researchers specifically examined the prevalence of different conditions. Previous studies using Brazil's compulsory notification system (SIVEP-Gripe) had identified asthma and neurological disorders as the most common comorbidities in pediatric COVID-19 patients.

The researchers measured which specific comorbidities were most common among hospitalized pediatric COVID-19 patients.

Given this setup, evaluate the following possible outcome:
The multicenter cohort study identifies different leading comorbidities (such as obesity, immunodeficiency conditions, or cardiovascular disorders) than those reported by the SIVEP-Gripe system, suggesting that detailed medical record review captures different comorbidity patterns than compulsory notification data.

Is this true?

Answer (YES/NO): NO